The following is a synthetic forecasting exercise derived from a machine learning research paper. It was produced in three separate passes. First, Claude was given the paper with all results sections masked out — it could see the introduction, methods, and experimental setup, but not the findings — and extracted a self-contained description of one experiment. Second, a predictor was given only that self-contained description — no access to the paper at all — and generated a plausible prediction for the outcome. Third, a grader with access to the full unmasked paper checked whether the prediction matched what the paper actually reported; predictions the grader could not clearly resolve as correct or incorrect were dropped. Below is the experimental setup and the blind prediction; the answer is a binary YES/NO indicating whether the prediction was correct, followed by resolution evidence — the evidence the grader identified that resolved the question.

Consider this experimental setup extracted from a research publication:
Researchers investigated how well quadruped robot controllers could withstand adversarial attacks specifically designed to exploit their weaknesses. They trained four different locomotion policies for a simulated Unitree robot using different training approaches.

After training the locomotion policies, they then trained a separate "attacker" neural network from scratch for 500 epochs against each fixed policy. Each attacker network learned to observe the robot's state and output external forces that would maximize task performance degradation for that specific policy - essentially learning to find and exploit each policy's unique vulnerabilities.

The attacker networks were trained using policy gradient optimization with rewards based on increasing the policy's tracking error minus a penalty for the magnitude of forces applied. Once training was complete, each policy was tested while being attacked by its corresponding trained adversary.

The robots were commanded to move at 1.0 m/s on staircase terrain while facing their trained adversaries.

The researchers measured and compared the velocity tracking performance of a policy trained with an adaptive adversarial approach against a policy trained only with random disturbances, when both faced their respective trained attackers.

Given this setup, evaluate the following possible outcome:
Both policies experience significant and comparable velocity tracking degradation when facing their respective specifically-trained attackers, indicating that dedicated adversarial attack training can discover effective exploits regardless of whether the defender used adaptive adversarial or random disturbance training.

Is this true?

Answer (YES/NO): NO